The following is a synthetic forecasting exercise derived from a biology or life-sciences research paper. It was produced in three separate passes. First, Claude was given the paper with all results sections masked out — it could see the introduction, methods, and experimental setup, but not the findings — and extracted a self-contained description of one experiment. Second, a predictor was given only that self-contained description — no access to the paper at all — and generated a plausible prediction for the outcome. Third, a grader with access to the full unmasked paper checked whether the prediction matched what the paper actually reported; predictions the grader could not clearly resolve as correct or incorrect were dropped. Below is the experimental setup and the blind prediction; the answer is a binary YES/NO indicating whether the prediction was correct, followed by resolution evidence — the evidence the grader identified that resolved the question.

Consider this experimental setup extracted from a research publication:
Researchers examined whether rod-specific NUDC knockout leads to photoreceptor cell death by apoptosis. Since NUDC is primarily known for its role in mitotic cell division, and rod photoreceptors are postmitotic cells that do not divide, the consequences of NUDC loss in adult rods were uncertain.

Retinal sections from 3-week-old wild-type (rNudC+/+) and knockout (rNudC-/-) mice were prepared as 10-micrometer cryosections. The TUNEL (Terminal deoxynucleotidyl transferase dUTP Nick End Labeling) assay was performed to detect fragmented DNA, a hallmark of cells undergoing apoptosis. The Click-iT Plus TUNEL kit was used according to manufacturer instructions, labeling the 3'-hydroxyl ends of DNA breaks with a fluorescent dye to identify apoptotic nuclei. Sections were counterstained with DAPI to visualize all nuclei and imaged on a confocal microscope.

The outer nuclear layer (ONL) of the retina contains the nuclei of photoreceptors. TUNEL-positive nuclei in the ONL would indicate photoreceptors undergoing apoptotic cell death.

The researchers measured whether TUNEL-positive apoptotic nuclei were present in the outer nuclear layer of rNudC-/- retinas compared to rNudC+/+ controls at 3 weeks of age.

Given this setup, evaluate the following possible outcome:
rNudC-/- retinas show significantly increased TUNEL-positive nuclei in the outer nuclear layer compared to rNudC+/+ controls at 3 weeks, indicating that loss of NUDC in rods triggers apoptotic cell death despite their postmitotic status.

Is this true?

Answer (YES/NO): YES